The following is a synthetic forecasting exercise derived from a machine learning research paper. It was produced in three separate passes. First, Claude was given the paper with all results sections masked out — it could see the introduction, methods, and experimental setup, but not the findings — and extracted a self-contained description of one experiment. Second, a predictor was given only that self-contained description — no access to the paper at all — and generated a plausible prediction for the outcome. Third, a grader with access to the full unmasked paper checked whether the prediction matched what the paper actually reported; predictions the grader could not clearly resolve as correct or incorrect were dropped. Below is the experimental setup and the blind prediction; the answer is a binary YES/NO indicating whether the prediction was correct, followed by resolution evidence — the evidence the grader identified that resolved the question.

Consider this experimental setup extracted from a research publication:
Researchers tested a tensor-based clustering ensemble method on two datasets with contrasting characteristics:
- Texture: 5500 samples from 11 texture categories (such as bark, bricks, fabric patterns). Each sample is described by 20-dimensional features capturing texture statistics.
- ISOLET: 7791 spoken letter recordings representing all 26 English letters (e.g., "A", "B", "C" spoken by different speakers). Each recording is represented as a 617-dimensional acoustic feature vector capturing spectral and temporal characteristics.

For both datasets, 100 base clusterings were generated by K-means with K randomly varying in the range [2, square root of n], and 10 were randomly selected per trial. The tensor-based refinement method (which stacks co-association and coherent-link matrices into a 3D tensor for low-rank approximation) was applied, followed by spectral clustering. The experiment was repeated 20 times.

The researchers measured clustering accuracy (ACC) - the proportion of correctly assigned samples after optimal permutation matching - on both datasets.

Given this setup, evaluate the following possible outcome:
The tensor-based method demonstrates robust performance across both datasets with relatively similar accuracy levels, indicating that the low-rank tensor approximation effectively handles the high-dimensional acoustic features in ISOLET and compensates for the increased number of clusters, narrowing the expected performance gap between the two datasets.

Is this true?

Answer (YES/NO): NO